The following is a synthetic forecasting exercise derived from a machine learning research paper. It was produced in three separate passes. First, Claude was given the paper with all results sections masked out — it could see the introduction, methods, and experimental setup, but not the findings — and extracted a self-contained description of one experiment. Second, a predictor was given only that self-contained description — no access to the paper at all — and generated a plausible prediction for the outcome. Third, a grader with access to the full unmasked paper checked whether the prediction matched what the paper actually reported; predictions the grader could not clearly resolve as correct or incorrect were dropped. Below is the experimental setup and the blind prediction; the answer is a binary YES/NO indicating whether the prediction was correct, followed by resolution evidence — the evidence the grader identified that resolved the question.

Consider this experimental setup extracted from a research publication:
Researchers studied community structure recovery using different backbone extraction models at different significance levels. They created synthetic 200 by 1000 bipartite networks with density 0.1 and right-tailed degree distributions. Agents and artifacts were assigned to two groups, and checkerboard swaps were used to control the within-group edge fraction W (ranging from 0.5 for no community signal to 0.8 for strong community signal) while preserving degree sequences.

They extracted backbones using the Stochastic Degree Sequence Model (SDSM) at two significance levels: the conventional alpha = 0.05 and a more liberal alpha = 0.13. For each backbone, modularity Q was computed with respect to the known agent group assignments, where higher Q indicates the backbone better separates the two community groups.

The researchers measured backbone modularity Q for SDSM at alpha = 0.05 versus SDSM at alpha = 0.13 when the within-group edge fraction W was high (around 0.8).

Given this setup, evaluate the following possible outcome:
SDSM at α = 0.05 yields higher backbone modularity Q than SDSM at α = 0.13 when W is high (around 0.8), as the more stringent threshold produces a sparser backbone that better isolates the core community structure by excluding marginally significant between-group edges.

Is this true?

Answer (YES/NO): NO